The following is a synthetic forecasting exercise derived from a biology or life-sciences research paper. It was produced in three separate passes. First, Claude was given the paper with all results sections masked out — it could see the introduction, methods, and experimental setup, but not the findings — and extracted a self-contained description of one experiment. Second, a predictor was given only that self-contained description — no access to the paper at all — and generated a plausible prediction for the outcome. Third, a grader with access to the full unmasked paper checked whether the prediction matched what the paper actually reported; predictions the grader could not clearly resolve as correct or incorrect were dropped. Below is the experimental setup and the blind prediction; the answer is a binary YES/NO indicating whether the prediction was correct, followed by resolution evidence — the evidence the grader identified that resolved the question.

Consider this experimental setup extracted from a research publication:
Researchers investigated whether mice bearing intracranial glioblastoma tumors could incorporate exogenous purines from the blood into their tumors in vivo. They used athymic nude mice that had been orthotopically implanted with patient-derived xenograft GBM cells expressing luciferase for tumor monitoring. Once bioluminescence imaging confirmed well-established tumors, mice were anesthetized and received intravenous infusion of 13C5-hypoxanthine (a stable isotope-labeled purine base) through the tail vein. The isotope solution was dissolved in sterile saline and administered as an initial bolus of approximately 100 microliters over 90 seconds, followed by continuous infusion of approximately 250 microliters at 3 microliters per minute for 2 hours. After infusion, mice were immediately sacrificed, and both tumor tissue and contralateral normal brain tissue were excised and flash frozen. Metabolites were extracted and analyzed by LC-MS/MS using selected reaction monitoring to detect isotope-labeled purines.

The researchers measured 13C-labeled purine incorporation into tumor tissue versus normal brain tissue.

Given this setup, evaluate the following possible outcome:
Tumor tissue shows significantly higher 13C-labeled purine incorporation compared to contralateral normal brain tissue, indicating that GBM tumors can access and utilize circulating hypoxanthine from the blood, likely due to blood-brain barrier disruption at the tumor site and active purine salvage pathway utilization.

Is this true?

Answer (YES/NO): YES